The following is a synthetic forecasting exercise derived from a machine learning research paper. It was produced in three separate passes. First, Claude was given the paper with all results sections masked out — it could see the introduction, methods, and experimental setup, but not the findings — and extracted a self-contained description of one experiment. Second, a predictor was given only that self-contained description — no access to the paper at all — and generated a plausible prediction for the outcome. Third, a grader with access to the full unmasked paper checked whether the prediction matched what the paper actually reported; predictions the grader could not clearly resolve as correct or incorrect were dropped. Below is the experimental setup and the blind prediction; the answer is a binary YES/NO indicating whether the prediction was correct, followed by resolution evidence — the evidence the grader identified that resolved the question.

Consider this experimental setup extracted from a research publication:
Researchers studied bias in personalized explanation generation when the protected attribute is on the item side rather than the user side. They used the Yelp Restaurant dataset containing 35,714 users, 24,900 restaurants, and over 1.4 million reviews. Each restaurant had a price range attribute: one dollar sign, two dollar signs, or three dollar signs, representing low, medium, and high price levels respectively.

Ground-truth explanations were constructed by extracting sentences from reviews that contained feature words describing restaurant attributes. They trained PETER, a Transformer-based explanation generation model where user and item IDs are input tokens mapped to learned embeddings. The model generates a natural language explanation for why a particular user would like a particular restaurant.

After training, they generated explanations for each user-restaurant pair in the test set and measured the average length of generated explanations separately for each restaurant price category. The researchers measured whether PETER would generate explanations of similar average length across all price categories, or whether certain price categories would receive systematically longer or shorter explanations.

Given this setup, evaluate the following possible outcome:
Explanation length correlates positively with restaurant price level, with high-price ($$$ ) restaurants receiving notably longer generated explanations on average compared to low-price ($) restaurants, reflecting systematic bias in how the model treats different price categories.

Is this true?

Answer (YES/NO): YES